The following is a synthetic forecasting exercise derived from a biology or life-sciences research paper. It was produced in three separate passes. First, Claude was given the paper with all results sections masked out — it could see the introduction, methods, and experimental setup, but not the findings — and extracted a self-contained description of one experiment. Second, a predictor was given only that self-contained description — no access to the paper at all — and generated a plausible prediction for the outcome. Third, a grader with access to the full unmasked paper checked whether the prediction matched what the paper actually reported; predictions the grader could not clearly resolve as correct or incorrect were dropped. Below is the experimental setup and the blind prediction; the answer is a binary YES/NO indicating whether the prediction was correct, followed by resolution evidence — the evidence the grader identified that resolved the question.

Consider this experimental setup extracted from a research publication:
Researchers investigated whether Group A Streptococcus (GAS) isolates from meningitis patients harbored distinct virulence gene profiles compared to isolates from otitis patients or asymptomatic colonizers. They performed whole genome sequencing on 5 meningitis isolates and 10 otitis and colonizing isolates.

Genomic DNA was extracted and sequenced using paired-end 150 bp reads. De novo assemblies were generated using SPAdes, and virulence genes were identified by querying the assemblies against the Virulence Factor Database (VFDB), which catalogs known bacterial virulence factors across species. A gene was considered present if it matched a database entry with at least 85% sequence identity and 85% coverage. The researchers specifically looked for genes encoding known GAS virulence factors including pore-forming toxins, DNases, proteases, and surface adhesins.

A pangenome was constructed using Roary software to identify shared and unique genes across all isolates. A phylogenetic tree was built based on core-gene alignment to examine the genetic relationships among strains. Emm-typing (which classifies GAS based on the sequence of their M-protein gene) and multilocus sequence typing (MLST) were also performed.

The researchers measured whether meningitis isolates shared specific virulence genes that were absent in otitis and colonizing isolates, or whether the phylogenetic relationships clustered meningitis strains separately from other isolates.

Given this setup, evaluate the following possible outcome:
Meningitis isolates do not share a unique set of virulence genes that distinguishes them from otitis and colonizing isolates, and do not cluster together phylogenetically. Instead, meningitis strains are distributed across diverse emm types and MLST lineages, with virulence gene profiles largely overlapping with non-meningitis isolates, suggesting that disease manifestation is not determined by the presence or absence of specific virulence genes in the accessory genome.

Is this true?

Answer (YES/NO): NO